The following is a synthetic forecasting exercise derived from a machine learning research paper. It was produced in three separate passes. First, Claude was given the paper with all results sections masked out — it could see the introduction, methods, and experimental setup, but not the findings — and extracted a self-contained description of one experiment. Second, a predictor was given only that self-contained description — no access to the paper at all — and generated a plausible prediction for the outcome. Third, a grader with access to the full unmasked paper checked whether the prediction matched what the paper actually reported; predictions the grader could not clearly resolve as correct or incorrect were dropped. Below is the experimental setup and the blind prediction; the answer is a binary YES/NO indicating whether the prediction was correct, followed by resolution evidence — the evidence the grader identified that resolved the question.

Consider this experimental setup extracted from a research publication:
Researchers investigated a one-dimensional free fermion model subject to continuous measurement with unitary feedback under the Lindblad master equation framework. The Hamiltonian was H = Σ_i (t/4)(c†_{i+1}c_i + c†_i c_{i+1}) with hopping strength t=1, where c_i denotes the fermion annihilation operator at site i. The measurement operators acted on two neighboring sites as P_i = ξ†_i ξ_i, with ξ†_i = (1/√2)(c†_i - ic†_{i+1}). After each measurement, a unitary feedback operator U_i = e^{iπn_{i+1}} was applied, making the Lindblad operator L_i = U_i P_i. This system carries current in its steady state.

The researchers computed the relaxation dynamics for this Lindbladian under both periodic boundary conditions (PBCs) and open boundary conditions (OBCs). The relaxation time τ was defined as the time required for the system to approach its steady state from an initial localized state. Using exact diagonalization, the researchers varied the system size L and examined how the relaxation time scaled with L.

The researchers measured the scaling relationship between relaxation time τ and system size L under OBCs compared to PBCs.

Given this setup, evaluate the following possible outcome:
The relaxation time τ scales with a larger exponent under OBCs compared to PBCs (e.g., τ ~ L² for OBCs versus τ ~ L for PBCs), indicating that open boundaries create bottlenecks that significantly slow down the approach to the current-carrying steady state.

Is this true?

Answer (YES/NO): NO